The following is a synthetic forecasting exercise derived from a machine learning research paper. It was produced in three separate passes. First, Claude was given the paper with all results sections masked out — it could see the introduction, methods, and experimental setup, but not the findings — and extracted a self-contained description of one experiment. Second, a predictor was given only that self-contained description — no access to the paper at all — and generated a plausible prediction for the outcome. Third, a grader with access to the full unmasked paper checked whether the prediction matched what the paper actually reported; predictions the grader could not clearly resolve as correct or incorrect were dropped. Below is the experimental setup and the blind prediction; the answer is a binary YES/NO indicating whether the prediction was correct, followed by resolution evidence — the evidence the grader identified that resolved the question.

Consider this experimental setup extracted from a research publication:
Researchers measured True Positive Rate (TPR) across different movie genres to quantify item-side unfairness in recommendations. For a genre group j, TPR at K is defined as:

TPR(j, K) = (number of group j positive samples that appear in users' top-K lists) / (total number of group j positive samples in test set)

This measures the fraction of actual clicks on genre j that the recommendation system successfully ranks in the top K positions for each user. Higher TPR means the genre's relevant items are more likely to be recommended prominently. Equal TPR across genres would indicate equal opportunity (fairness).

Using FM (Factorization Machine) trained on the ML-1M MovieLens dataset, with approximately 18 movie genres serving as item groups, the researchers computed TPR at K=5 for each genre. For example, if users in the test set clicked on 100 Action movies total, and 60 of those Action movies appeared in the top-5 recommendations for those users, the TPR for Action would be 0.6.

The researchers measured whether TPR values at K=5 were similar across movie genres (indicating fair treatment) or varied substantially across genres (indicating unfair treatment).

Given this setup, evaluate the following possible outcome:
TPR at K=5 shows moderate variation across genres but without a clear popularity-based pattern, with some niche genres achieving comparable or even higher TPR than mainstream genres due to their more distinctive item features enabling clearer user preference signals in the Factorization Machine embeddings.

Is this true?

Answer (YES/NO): NO